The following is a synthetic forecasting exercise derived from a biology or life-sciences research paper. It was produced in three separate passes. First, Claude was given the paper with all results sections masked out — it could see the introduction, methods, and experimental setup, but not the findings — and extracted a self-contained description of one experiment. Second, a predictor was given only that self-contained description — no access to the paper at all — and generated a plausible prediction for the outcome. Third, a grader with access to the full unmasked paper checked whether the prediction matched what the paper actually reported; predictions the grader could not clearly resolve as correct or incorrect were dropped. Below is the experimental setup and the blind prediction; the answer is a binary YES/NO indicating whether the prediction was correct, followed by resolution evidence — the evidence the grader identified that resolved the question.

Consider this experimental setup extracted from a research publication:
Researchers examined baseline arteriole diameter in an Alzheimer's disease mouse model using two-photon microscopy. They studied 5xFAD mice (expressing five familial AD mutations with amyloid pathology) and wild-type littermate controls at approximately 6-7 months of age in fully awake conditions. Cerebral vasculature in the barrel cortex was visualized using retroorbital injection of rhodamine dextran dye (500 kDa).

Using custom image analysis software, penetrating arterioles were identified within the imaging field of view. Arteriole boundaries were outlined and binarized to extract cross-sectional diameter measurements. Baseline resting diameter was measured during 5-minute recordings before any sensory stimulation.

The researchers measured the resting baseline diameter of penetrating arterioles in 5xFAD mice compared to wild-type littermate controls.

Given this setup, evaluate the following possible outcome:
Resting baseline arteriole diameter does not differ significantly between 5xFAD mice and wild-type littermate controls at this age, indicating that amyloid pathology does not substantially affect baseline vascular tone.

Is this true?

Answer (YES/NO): YES